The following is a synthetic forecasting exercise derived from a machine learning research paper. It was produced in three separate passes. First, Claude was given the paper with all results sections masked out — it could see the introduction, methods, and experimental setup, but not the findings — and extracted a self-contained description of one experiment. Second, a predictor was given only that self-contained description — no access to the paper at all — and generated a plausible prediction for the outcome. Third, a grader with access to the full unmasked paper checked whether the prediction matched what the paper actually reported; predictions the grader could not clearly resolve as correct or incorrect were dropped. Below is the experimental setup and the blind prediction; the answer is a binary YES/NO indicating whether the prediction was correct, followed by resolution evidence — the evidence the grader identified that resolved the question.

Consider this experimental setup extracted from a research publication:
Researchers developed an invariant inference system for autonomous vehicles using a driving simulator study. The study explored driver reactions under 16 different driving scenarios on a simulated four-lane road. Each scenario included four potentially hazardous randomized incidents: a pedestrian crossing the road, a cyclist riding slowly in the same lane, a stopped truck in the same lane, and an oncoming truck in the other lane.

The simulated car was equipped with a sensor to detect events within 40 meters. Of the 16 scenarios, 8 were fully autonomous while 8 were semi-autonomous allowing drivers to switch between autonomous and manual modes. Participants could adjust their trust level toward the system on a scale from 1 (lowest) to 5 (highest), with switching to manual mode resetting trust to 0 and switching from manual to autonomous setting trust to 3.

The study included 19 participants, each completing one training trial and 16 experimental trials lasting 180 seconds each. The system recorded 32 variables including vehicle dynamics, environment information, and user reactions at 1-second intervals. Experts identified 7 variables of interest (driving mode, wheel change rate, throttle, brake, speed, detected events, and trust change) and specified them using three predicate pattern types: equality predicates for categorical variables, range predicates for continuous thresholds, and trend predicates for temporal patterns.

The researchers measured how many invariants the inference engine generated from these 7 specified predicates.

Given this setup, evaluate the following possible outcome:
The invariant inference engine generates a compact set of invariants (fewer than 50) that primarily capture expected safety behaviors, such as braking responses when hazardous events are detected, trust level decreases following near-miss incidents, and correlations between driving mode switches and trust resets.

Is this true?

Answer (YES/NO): NO